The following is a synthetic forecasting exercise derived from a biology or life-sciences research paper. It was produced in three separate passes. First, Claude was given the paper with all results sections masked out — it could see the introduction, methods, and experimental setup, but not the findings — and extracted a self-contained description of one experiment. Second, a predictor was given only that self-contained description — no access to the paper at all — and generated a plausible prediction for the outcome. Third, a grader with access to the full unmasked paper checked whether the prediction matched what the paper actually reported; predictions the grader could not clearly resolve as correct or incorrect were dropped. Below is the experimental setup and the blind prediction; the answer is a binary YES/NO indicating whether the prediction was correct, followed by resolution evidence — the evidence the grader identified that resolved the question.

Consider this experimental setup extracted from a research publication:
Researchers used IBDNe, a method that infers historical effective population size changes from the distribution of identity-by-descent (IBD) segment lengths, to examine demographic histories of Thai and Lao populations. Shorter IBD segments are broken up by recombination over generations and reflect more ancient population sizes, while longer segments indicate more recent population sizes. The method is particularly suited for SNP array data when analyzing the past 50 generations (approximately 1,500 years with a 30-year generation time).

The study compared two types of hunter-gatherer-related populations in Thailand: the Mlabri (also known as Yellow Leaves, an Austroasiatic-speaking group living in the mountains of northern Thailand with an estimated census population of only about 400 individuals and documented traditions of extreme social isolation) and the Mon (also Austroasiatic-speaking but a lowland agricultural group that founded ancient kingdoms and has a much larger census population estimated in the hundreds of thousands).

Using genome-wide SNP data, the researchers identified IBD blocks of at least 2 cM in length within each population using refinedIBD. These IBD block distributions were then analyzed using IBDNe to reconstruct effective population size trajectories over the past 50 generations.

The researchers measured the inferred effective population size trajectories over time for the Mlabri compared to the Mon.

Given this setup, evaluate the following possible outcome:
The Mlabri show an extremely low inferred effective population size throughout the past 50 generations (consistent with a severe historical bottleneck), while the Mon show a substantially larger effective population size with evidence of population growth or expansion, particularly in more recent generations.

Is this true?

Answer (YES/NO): NO